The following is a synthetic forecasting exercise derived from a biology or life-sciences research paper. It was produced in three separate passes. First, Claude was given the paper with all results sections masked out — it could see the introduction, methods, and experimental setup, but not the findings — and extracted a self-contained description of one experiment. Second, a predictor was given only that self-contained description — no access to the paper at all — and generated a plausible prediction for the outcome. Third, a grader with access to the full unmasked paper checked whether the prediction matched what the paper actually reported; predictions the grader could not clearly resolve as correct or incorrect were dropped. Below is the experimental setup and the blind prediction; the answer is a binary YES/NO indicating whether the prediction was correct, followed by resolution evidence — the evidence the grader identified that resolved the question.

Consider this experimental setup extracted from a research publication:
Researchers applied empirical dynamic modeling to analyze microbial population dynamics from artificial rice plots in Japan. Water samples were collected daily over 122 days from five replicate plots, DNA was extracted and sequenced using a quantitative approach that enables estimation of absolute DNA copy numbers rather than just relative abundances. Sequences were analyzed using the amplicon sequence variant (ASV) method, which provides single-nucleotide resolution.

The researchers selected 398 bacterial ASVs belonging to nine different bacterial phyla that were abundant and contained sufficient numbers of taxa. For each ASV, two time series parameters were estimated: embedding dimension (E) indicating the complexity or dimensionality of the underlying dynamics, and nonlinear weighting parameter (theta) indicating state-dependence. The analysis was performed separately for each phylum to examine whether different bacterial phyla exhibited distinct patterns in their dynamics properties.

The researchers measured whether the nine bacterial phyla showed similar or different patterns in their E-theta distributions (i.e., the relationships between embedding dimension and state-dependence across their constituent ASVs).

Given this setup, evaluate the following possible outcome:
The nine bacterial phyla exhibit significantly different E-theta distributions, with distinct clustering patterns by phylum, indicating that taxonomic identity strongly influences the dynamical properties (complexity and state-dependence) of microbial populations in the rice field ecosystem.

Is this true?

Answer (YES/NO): NO